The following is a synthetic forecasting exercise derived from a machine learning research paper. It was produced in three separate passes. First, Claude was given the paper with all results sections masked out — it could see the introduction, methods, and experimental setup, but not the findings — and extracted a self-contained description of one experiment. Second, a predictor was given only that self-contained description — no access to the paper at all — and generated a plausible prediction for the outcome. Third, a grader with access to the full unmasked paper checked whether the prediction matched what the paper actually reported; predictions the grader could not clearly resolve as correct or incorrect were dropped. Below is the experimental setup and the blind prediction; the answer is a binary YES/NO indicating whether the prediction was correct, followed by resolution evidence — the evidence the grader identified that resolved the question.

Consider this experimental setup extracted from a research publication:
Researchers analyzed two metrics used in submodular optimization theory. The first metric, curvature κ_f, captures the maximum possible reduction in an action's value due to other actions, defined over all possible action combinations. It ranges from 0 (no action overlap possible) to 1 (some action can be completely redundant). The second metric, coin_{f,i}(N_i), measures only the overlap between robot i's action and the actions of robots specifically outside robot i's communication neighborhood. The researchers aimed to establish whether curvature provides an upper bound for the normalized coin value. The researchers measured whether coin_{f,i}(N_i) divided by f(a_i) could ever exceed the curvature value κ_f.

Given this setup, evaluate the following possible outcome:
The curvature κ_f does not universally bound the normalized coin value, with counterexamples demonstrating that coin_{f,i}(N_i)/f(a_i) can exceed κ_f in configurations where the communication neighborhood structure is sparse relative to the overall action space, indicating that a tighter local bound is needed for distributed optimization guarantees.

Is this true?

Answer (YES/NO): NO